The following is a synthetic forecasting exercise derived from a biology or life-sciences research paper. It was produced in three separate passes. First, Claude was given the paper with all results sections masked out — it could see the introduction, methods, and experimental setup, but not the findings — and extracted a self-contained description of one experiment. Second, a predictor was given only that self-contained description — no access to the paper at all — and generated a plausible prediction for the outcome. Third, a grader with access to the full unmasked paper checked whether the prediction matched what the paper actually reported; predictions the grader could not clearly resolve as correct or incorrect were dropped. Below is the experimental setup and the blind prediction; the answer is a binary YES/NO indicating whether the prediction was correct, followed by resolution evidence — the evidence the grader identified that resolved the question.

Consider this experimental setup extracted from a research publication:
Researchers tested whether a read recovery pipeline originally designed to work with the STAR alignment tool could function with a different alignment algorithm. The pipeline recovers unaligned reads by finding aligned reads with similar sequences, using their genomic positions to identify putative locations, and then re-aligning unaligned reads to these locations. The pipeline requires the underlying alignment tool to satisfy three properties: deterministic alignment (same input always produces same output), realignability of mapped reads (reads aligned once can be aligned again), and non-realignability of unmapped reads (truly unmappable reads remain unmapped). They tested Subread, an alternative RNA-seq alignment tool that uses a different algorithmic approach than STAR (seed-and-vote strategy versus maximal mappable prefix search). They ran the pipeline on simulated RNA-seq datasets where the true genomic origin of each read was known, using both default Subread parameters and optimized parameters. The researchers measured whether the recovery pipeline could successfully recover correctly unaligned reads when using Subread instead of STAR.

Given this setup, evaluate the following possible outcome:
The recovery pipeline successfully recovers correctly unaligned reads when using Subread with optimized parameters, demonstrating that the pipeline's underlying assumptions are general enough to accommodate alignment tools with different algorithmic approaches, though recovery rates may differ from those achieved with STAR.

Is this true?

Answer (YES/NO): YES